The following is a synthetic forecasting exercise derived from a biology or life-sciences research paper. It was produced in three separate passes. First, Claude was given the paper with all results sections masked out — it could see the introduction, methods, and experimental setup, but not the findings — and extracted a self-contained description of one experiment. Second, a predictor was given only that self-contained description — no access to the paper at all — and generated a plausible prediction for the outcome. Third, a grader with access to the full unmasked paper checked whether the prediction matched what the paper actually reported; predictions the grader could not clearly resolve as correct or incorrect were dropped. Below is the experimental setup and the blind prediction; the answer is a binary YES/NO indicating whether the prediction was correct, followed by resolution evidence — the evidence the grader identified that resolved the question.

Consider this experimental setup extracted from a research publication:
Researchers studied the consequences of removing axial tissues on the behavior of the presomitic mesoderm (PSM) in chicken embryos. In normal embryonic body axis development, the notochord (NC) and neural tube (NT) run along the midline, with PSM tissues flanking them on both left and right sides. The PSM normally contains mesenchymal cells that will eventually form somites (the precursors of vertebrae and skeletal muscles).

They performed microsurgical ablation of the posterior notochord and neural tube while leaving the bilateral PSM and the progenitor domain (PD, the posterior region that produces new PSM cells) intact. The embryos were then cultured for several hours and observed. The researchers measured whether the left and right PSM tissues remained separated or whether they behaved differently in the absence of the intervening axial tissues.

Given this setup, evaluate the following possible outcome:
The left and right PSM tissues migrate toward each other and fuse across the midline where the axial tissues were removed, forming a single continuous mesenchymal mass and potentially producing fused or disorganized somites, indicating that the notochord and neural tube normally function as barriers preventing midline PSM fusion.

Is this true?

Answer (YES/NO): YES